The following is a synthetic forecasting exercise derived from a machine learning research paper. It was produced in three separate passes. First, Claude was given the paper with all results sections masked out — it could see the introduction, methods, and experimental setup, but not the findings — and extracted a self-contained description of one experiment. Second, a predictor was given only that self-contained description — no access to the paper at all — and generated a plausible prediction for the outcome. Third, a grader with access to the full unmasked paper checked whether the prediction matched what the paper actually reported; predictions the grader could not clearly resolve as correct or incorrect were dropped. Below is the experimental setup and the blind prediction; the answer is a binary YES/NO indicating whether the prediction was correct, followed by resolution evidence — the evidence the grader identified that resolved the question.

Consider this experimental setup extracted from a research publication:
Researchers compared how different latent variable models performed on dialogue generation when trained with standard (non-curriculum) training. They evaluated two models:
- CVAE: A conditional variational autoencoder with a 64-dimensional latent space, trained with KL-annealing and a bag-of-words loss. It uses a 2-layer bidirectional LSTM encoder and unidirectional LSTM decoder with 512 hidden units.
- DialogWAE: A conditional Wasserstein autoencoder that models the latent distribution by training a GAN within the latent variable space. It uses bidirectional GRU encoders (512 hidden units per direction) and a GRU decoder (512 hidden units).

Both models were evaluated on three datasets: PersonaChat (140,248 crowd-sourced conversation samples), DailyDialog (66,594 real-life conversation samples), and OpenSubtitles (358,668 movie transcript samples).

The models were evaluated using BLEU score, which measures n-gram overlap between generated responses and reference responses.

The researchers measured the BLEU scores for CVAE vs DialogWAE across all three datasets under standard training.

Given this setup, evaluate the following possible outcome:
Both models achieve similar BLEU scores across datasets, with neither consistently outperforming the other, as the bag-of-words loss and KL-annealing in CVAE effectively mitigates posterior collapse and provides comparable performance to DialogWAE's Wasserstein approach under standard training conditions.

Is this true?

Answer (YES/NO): NO